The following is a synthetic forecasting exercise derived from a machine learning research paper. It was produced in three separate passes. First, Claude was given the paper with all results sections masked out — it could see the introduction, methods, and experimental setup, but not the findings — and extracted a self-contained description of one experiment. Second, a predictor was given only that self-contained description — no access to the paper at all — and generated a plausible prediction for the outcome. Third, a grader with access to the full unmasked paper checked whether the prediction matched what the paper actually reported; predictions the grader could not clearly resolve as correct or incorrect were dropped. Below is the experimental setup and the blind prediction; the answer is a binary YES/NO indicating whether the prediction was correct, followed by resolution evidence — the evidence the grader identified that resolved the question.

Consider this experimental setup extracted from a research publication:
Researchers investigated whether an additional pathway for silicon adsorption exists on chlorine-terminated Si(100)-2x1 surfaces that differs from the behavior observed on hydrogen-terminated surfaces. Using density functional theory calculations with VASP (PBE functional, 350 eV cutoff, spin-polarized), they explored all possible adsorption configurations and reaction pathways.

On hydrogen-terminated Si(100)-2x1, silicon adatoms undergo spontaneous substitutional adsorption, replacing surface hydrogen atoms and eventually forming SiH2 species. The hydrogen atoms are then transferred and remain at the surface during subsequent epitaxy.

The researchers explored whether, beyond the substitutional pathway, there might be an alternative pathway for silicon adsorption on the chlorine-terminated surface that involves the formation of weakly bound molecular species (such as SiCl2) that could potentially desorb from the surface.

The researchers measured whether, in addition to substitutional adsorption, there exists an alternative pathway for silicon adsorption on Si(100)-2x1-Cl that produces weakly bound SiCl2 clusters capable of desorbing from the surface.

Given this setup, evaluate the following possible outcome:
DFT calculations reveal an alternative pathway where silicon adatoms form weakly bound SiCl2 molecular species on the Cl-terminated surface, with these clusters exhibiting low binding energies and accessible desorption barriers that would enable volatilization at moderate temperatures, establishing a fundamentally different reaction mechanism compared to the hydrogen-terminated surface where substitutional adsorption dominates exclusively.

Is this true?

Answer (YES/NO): YES